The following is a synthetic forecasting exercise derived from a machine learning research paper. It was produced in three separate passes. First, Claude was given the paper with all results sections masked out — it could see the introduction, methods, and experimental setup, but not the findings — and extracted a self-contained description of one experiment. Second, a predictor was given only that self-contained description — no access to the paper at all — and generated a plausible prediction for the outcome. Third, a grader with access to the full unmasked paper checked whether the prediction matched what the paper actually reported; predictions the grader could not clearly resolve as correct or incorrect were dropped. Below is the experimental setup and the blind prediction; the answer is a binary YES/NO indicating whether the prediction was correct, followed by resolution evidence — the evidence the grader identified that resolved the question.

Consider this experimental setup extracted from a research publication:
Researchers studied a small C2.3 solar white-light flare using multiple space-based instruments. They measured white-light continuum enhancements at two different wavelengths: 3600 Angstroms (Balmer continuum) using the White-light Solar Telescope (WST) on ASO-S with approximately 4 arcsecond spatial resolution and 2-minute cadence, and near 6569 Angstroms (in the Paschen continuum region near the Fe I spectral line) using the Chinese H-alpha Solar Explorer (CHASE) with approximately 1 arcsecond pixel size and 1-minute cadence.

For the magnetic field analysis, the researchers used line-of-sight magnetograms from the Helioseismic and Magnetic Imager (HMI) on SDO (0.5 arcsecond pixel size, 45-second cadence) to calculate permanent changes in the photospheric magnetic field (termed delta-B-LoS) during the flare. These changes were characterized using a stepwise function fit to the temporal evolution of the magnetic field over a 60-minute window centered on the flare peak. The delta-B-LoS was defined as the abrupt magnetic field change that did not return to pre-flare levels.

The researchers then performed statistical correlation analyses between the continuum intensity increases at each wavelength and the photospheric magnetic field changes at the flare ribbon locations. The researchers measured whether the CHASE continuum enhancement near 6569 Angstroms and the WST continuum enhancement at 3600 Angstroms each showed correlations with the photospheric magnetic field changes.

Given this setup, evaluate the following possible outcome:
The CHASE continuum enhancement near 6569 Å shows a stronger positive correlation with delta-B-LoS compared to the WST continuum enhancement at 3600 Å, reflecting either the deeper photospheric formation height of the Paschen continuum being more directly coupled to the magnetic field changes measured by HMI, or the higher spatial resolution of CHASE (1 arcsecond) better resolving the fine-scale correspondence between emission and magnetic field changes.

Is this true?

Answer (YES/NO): YES